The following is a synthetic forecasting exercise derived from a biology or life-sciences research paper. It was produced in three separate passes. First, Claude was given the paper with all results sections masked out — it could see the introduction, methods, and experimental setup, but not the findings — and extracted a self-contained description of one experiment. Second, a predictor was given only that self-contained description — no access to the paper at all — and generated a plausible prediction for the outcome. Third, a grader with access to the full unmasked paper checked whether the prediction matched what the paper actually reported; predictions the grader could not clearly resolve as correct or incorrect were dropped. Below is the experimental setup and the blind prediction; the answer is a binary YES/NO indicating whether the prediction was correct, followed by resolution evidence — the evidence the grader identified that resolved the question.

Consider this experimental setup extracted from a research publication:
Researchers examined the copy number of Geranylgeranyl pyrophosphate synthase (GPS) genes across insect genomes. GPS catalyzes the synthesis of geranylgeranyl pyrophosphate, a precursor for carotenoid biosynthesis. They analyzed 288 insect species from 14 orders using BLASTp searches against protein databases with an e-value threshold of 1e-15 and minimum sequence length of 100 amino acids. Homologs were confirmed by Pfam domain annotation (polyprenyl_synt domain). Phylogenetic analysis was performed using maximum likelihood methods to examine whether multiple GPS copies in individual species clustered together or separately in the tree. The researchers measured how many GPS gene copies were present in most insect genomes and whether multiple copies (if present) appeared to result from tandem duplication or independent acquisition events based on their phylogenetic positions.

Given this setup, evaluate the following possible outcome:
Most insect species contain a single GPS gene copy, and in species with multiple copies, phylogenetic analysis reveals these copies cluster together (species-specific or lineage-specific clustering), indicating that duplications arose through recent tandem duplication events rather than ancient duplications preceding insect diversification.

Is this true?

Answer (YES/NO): NO